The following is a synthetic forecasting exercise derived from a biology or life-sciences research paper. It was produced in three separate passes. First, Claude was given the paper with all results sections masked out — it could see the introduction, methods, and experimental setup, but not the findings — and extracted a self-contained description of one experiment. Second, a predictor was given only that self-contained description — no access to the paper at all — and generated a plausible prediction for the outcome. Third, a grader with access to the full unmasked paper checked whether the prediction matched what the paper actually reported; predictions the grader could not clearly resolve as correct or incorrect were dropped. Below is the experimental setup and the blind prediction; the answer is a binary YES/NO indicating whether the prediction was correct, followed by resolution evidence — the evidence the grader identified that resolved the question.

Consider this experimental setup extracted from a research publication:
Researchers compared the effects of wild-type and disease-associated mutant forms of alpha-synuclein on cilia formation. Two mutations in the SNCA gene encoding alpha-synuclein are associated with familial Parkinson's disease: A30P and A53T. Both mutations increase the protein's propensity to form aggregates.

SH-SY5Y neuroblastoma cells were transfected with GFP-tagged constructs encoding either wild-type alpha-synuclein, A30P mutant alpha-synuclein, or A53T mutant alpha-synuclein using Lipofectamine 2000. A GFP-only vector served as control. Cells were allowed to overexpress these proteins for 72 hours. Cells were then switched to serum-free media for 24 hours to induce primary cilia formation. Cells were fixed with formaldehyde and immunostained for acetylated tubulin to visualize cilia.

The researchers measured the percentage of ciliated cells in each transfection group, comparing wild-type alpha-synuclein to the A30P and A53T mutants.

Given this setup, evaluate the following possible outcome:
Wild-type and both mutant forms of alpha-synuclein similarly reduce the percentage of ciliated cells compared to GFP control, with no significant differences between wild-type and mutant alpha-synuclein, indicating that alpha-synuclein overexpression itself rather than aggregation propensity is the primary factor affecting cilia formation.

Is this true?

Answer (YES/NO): YES